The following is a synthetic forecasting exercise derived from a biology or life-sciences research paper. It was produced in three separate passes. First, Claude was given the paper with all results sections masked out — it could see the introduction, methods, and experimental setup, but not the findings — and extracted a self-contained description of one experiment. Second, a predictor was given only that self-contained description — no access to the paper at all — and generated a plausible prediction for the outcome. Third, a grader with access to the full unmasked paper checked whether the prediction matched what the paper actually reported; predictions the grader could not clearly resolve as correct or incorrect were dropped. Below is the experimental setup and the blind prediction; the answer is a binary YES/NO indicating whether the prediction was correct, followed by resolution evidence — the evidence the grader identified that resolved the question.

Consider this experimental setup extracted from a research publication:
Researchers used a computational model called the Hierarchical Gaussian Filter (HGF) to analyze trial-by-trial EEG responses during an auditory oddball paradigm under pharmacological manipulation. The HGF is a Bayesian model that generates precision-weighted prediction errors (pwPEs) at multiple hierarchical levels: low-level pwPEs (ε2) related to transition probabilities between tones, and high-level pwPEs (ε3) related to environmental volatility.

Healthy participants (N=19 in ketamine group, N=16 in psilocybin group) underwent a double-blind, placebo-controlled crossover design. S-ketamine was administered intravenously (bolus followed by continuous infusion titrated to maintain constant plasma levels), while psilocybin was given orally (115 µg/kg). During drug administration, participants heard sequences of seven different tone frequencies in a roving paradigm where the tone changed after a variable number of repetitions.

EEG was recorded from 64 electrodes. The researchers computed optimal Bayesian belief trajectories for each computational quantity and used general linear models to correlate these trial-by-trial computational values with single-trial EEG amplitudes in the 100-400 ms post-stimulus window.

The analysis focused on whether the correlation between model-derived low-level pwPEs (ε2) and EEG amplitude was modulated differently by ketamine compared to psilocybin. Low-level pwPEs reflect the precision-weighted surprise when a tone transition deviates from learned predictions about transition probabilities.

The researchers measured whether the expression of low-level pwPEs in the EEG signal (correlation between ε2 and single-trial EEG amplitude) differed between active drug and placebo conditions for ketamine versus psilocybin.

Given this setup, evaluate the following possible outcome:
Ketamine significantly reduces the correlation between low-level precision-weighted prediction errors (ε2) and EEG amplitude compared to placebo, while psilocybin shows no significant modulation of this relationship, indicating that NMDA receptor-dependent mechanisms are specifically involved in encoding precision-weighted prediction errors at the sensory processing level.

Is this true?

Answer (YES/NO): NO